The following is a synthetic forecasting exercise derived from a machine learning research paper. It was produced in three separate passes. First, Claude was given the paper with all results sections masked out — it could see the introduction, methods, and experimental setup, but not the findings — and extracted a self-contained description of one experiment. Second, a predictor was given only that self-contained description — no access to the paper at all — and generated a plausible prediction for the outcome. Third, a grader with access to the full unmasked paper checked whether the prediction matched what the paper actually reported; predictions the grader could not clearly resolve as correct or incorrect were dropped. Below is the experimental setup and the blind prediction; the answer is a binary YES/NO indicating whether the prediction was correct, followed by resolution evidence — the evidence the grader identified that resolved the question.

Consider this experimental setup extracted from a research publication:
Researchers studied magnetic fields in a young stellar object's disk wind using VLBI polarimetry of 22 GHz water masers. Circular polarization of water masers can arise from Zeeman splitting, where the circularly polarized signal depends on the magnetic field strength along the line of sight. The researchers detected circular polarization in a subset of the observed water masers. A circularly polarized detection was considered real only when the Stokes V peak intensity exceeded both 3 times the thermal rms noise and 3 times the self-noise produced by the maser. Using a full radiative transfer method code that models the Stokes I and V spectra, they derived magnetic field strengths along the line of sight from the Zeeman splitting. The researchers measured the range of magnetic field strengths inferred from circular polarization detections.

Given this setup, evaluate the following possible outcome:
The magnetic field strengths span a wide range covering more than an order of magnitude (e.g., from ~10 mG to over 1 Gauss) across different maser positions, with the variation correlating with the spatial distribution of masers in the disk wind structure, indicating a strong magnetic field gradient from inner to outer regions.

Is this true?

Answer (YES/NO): NO